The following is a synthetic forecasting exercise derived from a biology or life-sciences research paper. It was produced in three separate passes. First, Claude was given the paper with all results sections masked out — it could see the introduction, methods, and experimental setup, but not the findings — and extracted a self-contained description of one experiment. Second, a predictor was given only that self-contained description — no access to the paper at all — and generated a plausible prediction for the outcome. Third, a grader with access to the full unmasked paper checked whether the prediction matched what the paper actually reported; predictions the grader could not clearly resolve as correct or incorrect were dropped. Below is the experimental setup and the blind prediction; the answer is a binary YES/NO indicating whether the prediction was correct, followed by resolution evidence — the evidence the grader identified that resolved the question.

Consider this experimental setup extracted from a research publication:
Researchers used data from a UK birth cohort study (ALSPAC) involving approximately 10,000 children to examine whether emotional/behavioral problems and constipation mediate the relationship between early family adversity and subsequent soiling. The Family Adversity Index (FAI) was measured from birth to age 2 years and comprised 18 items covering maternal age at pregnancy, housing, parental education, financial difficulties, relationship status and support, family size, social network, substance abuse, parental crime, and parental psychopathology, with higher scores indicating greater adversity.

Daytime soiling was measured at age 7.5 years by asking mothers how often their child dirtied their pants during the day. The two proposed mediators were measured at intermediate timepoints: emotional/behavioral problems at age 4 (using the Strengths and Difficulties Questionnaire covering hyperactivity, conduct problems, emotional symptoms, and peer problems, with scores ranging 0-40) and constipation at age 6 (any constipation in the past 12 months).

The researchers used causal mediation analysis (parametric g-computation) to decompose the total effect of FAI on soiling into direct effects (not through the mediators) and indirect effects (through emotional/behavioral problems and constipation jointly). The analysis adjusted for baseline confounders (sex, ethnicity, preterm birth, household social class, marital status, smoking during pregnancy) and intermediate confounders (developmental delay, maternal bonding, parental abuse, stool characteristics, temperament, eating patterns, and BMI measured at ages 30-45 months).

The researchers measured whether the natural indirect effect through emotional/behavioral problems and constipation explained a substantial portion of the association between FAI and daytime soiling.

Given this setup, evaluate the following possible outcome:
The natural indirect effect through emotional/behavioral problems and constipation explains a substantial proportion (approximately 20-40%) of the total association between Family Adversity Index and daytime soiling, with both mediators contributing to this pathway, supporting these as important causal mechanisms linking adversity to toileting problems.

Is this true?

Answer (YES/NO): NO